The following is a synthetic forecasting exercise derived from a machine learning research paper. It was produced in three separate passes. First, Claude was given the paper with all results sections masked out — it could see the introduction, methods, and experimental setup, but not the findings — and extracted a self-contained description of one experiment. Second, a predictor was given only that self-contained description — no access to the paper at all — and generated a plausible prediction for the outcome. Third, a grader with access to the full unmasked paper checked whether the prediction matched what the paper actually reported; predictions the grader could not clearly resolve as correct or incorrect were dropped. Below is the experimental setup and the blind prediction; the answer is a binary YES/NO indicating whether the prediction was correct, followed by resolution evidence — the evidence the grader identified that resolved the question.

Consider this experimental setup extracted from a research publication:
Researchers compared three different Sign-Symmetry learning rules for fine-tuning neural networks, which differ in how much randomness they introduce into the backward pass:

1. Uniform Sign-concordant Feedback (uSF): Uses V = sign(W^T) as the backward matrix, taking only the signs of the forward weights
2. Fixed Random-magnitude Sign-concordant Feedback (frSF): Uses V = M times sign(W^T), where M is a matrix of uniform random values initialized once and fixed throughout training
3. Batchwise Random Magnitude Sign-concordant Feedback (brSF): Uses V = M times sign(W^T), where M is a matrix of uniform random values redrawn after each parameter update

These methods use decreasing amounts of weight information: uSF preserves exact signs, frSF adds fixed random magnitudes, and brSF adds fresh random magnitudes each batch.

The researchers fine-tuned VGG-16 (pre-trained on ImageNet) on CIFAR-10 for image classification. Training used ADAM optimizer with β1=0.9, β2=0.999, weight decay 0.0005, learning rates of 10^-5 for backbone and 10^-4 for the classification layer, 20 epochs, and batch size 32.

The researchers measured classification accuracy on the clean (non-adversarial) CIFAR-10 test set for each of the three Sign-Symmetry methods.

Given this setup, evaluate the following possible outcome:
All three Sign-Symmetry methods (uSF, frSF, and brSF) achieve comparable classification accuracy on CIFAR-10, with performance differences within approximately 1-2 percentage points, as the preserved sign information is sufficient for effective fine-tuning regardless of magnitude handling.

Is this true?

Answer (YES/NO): NO